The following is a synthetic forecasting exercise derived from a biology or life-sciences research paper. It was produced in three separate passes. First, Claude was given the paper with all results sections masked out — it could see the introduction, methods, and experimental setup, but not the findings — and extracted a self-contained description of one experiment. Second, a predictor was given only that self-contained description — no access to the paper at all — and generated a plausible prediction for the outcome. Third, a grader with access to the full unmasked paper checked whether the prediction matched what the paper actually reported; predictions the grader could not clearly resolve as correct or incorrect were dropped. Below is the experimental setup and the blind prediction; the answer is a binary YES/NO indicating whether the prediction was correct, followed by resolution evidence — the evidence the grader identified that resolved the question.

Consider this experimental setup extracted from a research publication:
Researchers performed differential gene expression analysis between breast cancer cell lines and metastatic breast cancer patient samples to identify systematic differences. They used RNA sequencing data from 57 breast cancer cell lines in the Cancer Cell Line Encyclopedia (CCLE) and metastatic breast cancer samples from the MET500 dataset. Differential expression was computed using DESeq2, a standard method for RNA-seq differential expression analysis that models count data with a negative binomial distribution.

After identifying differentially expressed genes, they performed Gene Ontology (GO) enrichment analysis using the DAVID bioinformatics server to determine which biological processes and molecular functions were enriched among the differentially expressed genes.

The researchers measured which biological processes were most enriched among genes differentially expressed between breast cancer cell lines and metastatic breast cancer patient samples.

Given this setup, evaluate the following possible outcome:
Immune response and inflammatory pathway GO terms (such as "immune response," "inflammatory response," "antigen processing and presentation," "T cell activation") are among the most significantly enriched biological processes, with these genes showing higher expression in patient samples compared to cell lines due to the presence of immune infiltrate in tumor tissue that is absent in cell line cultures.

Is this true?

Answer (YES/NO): YES